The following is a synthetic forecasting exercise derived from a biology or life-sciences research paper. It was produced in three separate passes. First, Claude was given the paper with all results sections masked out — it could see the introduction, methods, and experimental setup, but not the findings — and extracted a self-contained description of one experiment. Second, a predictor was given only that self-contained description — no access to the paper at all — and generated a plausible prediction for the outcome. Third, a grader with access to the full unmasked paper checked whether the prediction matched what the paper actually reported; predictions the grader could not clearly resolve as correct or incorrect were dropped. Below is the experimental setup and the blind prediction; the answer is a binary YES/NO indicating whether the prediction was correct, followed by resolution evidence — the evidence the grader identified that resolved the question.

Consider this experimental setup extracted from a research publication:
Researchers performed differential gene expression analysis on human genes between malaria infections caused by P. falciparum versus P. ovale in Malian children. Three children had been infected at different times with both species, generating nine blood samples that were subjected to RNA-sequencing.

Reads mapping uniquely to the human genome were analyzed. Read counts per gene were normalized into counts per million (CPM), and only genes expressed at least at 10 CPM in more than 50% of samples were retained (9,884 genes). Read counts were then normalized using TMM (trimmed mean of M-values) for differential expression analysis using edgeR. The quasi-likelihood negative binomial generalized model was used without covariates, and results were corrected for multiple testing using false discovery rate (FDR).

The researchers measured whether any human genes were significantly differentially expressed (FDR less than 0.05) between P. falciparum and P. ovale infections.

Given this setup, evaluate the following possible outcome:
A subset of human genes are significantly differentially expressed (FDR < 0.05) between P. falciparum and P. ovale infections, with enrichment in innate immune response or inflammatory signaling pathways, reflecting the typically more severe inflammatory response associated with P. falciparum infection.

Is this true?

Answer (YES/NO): NO